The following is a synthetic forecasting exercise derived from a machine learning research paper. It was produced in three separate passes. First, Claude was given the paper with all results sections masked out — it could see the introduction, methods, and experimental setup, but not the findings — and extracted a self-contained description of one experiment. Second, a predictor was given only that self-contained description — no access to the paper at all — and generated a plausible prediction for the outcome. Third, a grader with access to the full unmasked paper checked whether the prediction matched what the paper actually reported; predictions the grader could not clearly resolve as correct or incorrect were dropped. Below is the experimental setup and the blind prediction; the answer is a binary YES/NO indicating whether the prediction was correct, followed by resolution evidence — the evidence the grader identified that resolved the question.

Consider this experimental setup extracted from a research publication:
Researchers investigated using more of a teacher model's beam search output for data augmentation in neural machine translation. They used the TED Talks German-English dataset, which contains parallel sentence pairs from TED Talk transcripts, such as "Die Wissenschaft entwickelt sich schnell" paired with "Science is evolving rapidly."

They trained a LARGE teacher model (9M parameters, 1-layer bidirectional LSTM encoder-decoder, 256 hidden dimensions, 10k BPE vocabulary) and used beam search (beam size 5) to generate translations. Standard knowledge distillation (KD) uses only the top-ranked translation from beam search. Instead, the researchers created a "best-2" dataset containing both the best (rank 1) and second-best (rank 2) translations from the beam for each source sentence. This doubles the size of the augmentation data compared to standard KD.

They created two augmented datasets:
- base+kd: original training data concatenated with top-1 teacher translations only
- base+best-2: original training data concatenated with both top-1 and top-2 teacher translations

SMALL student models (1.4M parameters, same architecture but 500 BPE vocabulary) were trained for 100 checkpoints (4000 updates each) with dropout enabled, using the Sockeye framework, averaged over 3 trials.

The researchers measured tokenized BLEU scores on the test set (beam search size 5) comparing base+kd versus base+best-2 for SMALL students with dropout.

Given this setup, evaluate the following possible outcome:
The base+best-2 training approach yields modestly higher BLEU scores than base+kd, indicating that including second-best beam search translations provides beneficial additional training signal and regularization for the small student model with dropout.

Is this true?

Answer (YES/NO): YES